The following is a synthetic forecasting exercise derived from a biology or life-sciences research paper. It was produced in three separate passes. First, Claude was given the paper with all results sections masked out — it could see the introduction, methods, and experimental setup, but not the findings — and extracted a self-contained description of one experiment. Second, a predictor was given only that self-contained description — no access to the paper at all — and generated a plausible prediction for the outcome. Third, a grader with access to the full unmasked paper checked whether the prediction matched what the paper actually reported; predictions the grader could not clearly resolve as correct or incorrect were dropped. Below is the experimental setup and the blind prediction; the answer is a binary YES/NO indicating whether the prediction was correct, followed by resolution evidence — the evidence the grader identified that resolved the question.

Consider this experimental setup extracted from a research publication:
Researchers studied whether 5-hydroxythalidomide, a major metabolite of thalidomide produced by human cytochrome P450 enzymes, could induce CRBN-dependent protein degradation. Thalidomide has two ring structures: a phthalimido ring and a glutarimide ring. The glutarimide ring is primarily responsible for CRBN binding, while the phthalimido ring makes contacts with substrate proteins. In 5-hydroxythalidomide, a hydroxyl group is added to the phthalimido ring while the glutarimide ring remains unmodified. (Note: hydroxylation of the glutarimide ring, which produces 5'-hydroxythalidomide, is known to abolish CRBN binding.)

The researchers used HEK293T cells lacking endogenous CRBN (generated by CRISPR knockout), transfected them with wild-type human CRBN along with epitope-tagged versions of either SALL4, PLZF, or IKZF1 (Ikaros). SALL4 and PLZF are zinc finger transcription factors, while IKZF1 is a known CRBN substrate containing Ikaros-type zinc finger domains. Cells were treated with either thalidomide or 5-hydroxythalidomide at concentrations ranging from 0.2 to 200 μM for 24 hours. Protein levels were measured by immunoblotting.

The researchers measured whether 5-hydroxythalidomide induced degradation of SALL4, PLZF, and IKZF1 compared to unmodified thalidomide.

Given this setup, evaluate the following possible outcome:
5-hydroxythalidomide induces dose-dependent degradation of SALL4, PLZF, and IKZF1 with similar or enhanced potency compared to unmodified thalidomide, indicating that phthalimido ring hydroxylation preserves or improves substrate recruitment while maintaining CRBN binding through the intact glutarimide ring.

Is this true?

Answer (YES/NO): NO